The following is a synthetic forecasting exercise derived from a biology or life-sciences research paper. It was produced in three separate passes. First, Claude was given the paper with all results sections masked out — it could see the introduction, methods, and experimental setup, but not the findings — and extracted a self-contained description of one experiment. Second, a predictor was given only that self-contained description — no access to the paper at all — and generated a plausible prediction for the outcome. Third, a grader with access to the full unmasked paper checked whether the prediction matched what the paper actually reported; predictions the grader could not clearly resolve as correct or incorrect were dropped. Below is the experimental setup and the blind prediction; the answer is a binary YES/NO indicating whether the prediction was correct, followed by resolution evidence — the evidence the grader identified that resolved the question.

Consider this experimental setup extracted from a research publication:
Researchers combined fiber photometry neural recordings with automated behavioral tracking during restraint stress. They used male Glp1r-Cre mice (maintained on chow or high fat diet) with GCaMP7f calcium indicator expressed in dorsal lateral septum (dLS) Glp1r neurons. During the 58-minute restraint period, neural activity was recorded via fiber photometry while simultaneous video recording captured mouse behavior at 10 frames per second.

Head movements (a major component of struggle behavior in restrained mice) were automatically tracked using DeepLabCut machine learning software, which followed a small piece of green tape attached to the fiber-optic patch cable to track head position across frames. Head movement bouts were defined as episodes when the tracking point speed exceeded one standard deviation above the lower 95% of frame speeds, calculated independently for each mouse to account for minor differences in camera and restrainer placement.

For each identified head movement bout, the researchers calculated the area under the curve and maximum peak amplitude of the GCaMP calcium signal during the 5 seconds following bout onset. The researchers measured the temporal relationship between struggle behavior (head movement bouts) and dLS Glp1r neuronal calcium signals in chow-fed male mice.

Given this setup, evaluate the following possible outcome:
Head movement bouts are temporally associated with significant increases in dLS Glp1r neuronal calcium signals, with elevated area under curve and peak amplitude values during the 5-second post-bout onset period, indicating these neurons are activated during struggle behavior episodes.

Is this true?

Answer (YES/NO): YES